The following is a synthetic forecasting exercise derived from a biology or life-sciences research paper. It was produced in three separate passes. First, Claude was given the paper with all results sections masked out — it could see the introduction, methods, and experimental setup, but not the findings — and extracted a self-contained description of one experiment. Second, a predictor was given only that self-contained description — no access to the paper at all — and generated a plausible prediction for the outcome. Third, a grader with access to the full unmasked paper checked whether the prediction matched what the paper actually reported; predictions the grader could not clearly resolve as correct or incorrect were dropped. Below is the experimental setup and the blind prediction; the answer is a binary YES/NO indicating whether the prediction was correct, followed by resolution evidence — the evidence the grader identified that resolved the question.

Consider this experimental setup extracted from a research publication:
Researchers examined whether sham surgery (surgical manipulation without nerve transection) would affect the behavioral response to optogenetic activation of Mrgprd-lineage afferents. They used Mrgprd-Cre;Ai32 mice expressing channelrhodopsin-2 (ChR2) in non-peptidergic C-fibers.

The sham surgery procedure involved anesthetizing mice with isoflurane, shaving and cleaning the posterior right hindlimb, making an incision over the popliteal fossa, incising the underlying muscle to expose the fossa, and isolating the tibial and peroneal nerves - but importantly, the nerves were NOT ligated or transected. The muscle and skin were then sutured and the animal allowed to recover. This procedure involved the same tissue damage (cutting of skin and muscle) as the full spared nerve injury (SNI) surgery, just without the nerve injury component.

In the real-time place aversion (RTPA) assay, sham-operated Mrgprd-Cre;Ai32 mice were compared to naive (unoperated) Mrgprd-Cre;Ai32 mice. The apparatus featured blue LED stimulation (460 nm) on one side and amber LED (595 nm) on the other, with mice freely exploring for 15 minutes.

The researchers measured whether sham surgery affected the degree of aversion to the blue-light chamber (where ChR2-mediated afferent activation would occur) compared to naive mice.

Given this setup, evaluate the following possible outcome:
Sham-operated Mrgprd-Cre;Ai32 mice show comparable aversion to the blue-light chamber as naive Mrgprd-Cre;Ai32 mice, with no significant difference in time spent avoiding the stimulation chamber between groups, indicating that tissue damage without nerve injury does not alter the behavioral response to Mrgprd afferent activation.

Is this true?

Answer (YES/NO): NO